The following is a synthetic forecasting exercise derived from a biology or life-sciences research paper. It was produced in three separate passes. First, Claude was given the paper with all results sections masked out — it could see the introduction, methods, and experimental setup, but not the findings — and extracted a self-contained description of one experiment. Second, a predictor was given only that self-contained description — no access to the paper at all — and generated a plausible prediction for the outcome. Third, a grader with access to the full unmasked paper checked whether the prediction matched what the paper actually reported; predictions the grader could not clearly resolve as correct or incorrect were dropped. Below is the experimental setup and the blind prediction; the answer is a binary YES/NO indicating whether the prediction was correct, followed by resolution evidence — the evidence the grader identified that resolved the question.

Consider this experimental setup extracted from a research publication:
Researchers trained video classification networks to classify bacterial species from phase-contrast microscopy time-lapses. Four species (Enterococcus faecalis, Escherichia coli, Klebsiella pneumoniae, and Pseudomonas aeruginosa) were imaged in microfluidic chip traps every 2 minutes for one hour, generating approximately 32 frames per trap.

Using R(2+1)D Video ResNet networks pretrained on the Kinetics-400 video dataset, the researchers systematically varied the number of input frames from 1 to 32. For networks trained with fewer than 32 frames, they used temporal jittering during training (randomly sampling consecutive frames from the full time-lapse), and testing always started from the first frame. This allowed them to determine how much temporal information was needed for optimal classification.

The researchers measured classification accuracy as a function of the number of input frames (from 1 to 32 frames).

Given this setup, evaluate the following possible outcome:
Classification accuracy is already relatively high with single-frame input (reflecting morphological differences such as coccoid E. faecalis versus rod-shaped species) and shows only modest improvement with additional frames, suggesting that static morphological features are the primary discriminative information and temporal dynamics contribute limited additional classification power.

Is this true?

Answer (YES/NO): YES